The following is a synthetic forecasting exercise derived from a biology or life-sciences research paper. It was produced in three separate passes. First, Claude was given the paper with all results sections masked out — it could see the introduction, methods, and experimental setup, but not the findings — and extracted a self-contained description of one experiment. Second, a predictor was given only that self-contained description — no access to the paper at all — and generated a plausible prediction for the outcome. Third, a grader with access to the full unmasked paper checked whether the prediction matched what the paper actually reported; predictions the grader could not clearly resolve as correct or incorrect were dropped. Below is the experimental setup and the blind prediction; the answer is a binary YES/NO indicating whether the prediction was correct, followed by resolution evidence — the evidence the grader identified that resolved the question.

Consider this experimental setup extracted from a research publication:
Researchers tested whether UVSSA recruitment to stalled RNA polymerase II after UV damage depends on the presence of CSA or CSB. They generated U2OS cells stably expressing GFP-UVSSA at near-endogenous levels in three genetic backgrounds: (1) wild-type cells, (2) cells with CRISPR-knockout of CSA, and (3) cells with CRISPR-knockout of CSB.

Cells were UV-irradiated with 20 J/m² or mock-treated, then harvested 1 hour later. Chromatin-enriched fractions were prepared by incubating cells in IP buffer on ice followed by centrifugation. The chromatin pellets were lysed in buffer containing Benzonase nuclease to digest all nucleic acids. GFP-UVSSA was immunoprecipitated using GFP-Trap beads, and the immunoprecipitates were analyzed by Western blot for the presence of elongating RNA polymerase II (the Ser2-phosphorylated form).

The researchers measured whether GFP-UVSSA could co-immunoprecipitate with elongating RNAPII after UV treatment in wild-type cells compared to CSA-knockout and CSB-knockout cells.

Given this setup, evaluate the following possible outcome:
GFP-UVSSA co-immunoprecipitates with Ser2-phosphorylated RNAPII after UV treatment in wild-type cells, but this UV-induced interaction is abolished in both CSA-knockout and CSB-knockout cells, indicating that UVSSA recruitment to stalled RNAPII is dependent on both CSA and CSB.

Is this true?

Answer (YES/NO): YES